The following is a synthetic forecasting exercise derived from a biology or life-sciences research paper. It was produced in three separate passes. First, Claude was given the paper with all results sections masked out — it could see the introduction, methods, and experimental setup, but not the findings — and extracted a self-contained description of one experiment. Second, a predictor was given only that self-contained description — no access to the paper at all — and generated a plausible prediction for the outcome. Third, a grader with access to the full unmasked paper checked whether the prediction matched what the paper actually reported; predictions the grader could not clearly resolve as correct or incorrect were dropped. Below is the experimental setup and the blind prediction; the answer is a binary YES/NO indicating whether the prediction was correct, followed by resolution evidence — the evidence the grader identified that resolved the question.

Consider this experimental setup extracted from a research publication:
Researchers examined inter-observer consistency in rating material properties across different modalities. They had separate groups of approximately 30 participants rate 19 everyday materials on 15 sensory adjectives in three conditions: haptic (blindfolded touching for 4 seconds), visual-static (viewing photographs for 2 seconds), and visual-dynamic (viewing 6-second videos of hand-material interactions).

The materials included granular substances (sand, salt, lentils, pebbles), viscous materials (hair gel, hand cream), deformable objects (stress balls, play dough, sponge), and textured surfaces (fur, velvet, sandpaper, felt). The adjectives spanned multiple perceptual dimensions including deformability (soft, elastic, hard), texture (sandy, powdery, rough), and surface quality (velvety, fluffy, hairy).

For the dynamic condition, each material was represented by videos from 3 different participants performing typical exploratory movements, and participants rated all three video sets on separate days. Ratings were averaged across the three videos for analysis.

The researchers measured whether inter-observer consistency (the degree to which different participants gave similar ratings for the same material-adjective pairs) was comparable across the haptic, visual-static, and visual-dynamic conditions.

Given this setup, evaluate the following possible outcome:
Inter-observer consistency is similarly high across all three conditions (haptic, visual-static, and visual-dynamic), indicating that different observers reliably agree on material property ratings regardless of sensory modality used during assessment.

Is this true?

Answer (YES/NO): YES